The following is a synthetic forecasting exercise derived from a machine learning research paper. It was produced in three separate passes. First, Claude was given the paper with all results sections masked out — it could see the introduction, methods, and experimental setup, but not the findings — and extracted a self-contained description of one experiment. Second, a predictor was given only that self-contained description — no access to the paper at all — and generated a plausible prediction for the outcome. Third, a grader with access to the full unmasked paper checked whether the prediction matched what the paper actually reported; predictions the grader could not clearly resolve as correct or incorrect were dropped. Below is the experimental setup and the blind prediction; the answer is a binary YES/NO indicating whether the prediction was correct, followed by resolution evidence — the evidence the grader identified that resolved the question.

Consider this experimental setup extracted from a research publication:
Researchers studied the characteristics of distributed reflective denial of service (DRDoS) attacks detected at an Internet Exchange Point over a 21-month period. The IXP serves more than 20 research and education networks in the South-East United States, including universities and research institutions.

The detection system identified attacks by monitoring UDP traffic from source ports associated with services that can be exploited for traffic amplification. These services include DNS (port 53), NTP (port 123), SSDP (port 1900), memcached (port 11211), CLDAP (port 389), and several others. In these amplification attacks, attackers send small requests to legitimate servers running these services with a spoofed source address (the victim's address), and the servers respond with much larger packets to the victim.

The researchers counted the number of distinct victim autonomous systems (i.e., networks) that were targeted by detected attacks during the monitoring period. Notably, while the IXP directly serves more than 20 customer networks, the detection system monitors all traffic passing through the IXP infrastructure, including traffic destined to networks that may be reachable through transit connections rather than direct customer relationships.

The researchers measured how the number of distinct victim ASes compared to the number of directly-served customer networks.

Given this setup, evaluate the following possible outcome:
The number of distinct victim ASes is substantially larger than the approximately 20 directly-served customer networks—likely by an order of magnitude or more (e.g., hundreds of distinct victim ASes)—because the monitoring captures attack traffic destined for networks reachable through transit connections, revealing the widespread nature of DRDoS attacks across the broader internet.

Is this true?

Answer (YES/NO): NO